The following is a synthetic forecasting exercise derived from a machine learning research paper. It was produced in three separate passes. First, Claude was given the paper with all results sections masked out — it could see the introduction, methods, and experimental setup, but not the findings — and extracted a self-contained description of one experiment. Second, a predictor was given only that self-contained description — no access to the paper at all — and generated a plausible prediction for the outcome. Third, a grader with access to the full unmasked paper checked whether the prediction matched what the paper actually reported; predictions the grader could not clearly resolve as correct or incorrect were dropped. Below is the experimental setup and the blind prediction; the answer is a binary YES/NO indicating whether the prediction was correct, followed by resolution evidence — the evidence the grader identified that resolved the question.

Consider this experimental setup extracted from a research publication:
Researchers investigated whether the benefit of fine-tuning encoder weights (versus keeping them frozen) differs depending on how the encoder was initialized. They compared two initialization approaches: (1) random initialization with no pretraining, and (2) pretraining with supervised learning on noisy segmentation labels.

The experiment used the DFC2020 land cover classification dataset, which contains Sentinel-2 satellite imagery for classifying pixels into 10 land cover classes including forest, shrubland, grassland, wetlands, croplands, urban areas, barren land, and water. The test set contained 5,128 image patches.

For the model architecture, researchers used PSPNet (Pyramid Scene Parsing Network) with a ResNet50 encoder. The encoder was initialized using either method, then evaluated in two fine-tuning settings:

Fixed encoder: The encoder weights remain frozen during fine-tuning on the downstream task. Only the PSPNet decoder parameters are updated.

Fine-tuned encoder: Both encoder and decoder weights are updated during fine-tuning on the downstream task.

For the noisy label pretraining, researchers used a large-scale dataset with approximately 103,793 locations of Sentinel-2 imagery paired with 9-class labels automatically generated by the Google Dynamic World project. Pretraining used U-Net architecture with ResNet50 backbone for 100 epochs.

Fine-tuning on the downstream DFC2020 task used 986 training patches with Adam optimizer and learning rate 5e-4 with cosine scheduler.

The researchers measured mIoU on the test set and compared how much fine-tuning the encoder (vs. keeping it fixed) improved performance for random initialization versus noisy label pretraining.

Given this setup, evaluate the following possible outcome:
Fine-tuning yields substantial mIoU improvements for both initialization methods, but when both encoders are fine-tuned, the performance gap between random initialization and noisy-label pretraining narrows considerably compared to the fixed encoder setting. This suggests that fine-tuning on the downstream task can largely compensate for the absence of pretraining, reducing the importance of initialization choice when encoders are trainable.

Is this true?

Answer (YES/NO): NO